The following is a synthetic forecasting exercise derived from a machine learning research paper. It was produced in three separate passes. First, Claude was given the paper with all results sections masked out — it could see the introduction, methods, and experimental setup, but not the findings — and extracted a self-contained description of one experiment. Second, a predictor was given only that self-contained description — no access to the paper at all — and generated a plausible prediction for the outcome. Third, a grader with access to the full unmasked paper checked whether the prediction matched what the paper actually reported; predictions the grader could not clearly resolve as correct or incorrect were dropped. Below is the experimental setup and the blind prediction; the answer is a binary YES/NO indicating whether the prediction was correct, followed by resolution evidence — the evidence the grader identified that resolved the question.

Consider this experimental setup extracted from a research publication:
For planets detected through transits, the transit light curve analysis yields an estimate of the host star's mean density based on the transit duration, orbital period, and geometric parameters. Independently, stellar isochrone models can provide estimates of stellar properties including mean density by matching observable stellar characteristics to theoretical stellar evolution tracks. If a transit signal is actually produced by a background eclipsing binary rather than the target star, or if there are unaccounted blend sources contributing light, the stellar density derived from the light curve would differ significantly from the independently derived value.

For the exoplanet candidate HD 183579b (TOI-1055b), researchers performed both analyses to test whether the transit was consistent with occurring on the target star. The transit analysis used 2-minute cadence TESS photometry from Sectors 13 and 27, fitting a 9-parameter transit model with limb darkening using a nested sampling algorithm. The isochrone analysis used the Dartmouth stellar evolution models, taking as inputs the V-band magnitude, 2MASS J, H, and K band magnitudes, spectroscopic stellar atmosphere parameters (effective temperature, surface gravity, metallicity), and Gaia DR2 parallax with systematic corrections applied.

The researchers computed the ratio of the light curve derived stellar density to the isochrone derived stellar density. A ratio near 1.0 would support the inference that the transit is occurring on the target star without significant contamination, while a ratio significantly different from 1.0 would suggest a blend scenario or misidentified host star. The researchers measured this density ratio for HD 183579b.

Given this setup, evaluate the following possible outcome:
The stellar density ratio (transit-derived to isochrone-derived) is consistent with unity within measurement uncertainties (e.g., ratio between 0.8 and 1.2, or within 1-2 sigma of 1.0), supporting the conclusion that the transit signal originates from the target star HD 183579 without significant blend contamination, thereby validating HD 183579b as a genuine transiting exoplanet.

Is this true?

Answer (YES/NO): YES